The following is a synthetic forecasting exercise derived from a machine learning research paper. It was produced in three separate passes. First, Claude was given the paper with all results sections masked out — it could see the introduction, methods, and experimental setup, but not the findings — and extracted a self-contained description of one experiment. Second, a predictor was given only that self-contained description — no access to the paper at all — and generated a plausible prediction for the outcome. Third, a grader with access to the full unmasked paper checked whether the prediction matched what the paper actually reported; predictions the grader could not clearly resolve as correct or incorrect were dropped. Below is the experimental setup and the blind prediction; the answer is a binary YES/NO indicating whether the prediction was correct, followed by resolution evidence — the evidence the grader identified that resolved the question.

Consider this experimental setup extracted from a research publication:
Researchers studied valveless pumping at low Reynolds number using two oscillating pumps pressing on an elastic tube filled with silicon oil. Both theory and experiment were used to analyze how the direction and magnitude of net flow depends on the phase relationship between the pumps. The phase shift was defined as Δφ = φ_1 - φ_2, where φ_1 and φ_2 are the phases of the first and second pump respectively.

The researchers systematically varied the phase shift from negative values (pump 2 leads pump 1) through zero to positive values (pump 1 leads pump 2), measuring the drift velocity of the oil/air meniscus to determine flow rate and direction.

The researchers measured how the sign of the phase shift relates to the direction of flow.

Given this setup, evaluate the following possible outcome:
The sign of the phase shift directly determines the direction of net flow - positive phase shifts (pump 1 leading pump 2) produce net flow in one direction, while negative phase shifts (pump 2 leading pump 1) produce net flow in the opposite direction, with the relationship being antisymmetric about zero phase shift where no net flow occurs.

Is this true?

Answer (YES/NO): YES